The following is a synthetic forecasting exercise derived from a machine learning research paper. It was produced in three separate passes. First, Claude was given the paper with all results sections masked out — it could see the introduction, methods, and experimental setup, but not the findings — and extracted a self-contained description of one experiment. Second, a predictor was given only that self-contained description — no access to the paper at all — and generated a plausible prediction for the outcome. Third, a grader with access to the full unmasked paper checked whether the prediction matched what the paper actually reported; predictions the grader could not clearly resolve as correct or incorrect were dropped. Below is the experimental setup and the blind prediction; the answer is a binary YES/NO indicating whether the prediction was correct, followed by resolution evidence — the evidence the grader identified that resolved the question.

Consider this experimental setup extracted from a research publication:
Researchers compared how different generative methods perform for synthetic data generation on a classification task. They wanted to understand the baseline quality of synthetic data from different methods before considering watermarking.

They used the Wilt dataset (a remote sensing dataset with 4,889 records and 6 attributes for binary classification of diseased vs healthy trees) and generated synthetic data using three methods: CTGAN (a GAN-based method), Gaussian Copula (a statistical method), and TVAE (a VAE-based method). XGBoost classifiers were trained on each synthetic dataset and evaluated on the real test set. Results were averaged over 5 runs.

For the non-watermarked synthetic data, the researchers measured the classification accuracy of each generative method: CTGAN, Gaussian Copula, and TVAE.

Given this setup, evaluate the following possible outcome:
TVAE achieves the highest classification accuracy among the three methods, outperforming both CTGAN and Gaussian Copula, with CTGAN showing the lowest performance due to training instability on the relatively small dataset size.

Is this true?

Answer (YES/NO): NO